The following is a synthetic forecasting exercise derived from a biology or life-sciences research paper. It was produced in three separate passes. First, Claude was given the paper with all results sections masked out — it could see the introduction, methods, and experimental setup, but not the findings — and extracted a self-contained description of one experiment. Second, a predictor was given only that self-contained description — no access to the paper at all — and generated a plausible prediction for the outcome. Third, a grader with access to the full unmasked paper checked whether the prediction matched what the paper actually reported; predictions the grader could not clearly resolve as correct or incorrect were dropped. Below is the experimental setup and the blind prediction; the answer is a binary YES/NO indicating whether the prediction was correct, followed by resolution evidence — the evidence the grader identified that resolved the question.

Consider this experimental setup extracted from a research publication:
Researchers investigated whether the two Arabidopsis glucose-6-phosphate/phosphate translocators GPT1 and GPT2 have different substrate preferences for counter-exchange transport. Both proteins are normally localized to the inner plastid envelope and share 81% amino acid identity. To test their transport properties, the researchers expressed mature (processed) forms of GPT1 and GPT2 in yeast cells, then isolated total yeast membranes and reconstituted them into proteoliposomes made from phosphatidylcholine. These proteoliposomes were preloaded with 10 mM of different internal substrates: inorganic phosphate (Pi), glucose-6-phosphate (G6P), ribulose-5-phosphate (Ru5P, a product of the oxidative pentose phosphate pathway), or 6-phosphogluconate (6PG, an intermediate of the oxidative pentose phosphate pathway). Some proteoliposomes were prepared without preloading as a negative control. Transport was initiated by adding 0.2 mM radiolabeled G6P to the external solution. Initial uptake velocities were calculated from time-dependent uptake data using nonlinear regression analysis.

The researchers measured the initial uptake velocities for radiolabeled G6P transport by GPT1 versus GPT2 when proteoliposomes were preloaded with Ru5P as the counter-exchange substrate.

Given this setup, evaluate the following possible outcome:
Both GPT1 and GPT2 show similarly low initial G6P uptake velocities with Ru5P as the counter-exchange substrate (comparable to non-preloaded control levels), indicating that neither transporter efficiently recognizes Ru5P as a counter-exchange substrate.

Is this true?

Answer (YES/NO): NO